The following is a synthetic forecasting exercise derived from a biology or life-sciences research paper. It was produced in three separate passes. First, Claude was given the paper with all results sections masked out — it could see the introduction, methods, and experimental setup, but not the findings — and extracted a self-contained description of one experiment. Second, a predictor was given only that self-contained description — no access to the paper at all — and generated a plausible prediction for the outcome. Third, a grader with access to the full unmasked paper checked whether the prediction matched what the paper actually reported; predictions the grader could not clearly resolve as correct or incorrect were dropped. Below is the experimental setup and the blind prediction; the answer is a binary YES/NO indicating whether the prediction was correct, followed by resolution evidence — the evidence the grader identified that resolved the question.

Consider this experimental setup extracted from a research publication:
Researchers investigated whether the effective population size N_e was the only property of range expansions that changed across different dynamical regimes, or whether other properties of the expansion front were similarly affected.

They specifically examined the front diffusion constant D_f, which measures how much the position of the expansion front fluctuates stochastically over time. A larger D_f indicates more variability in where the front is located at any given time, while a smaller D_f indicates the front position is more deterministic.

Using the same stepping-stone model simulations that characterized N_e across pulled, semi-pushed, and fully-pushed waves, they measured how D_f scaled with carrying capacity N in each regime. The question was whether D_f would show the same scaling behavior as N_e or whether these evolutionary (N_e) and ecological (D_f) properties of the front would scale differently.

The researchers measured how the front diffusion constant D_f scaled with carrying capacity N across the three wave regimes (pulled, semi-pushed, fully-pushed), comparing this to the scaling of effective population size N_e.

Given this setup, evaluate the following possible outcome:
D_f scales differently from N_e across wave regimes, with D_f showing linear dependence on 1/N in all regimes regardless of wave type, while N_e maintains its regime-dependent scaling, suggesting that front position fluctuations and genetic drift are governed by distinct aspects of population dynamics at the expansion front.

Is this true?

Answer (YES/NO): NO